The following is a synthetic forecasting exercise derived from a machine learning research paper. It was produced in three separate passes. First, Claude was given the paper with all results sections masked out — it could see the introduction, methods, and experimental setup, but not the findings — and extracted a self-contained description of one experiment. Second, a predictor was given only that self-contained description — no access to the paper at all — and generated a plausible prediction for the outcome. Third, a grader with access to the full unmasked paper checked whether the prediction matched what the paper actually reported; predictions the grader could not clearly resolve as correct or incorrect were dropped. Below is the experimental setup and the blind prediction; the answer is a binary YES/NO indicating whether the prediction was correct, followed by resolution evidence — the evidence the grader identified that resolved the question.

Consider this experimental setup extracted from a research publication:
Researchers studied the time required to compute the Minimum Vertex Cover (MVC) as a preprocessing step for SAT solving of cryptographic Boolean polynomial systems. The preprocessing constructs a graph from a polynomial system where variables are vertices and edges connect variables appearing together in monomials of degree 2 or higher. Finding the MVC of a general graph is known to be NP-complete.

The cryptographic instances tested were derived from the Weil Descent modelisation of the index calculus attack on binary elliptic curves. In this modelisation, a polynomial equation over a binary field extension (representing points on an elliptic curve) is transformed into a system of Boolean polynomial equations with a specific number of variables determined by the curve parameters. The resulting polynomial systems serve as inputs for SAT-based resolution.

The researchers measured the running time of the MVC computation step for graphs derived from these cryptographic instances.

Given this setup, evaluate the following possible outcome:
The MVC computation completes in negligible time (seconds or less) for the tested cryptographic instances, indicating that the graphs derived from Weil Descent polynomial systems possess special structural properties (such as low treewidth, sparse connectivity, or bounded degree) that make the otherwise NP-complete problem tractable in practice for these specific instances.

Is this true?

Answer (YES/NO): NO